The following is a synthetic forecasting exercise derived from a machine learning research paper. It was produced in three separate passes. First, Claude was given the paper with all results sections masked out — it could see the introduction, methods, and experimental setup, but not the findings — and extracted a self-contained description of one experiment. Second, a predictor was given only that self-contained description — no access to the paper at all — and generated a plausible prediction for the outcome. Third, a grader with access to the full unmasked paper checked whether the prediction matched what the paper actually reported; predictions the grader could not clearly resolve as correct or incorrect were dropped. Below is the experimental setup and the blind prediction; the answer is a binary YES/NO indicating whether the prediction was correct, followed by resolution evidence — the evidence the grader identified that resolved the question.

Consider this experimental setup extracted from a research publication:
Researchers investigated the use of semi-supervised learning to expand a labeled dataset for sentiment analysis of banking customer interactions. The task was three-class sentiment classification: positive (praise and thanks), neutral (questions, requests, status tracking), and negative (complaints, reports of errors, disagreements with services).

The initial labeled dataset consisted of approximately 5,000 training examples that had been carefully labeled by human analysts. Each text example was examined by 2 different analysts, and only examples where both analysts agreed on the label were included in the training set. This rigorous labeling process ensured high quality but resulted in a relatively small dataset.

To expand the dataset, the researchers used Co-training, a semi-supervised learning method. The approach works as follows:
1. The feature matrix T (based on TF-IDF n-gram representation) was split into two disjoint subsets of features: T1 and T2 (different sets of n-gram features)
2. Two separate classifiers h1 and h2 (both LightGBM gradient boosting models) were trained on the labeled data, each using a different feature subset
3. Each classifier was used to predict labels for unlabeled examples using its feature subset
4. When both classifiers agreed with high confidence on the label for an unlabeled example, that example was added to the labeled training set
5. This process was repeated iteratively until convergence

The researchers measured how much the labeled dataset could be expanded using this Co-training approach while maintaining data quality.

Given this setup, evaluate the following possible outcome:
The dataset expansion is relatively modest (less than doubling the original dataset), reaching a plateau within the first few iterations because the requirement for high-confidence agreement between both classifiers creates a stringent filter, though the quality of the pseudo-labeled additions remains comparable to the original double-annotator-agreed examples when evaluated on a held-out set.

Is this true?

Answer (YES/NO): NO